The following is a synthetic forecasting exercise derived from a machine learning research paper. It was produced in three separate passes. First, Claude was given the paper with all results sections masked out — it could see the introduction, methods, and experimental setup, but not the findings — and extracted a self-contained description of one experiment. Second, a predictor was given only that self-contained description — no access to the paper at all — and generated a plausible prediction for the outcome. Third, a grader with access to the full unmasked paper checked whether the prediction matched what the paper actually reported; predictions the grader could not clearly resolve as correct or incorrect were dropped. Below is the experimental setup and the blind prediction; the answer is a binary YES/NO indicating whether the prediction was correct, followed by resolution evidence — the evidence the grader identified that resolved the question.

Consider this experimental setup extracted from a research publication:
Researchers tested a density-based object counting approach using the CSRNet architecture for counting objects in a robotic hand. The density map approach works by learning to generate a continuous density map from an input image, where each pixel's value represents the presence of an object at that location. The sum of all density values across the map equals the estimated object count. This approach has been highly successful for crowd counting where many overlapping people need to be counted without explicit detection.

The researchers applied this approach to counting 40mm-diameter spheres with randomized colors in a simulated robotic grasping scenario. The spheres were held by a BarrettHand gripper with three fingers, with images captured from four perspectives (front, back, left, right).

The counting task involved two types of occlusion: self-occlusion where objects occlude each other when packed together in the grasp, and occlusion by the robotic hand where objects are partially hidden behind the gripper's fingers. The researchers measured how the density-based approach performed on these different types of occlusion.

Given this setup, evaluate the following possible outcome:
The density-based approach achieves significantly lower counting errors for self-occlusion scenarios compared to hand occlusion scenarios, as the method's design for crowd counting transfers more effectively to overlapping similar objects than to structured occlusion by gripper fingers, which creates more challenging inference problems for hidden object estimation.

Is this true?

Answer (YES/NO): YES